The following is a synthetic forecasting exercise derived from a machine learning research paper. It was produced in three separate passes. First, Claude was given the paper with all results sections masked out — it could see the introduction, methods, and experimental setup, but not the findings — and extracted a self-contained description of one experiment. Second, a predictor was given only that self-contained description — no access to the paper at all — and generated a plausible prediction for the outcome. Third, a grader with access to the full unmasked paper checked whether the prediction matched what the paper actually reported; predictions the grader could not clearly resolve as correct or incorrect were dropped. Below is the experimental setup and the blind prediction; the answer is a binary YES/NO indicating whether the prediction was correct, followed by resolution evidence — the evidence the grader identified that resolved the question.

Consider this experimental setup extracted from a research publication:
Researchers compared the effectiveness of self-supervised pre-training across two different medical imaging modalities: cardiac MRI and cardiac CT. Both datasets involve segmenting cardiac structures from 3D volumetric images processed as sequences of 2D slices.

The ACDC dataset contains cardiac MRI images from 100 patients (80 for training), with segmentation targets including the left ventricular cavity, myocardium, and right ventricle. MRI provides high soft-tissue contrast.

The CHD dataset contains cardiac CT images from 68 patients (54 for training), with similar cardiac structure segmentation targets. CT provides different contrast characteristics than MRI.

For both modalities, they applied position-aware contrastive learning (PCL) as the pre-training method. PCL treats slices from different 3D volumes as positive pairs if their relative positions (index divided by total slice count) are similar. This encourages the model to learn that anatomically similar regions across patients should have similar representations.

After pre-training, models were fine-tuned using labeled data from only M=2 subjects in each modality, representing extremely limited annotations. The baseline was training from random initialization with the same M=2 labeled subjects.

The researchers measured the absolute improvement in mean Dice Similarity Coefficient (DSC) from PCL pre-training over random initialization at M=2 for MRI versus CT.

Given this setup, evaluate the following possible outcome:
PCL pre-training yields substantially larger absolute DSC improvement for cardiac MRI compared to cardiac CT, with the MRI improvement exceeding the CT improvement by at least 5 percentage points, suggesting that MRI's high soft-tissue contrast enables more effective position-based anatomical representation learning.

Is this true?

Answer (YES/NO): NO